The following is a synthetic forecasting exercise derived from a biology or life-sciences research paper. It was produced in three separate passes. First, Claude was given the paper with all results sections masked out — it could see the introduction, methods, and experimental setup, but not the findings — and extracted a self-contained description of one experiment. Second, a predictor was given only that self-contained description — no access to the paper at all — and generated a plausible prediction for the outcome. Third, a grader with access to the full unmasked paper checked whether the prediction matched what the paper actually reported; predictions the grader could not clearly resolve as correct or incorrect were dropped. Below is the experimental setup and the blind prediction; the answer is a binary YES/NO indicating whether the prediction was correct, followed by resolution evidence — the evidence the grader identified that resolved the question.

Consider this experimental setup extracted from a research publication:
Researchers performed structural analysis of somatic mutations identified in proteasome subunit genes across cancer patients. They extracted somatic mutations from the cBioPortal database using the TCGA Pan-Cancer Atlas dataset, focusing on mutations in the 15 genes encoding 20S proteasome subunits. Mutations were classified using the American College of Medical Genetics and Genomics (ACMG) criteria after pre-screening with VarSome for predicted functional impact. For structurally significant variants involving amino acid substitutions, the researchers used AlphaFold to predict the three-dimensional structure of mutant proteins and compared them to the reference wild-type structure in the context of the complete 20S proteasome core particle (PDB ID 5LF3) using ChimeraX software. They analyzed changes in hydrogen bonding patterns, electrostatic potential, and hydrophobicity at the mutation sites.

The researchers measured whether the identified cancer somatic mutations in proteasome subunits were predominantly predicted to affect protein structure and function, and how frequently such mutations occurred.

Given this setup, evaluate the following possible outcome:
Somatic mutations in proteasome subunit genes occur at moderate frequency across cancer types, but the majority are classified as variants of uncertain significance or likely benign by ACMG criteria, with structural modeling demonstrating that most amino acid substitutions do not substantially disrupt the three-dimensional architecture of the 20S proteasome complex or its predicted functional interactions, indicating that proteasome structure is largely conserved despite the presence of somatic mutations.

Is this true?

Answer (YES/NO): NO